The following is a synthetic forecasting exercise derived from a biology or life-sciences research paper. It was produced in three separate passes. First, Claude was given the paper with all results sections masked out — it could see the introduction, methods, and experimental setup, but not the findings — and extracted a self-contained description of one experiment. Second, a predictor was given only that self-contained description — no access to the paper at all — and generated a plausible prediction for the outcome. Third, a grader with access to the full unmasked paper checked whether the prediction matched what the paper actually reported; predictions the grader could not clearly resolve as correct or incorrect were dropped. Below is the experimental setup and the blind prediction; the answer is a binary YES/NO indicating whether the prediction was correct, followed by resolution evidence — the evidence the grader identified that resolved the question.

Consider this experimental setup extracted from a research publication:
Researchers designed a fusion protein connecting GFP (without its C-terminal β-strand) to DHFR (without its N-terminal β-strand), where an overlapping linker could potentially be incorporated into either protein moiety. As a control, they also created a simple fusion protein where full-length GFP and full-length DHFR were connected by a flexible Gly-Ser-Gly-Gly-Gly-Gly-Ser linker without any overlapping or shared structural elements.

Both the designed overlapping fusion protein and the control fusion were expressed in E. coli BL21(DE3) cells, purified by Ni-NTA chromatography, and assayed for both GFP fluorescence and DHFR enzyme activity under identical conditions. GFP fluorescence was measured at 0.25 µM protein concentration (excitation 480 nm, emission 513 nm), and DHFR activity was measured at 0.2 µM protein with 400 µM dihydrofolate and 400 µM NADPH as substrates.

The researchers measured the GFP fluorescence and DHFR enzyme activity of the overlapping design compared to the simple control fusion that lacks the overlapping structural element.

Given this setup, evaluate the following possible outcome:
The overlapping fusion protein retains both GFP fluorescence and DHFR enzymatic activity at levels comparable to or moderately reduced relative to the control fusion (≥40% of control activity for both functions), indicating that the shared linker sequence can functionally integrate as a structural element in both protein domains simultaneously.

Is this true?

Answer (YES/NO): NO